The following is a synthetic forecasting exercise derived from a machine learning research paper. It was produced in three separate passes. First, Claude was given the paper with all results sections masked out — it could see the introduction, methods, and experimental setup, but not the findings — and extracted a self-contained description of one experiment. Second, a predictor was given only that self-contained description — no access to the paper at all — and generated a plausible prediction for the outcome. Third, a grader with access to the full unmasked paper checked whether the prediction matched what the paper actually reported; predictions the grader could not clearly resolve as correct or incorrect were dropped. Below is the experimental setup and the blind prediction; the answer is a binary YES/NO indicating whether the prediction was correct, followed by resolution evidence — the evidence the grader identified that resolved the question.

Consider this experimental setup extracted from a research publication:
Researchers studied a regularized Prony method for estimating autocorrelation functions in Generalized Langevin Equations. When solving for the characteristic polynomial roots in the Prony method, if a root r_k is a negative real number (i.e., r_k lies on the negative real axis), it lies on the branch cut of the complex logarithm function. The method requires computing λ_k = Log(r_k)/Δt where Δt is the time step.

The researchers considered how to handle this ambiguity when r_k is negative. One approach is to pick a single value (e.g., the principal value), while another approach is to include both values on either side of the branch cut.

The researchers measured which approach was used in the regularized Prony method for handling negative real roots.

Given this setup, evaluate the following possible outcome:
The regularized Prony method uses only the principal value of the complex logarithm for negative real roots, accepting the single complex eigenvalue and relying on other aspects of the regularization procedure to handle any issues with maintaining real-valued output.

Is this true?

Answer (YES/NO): NO